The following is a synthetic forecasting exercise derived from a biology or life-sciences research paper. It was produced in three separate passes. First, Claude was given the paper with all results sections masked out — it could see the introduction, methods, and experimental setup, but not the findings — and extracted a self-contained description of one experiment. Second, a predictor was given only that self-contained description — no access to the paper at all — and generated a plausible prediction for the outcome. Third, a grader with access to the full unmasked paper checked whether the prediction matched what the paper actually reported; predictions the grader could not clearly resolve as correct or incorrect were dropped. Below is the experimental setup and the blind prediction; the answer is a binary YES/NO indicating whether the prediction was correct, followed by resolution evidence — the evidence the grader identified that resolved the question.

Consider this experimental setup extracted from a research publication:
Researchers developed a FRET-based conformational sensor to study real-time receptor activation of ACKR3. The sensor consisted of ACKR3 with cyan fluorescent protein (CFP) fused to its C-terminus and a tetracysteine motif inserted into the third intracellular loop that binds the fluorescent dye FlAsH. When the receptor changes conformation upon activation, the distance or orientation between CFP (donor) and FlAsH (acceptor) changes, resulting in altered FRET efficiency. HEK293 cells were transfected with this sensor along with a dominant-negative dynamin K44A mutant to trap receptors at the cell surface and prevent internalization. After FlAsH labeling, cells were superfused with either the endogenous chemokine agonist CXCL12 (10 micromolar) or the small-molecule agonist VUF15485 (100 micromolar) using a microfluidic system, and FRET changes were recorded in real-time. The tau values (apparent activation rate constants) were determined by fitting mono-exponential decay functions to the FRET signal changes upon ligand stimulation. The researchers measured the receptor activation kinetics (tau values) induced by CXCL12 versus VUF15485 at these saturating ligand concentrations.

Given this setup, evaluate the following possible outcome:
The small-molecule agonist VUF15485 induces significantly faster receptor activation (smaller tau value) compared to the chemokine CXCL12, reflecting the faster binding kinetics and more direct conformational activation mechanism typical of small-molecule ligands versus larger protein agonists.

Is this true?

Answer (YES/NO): NO